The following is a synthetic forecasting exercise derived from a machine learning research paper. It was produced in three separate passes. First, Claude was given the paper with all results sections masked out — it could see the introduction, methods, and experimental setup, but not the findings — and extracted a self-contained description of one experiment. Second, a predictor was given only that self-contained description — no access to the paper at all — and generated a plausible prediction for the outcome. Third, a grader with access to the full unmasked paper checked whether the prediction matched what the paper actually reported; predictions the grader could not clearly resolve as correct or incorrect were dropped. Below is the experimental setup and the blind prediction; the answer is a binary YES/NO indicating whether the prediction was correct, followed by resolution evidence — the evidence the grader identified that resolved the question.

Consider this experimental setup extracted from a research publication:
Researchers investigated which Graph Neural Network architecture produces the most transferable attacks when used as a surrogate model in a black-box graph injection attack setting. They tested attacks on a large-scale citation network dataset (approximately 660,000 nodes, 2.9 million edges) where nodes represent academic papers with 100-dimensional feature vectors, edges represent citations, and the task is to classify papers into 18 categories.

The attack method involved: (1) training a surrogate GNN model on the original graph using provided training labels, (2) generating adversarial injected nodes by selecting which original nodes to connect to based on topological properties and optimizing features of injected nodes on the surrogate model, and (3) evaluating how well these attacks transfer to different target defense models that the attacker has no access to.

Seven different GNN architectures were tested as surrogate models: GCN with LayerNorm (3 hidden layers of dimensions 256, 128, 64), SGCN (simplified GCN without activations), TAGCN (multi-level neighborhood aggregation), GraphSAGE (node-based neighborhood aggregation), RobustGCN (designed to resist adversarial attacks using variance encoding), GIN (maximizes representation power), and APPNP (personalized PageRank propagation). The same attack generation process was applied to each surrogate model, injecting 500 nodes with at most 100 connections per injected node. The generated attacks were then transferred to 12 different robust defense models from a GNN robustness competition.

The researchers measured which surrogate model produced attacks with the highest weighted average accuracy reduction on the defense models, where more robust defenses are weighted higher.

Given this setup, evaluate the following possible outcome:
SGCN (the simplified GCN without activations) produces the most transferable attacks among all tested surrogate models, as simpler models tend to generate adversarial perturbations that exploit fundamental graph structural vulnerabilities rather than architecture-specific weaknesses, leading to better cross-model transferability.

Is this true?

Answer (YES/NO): NO